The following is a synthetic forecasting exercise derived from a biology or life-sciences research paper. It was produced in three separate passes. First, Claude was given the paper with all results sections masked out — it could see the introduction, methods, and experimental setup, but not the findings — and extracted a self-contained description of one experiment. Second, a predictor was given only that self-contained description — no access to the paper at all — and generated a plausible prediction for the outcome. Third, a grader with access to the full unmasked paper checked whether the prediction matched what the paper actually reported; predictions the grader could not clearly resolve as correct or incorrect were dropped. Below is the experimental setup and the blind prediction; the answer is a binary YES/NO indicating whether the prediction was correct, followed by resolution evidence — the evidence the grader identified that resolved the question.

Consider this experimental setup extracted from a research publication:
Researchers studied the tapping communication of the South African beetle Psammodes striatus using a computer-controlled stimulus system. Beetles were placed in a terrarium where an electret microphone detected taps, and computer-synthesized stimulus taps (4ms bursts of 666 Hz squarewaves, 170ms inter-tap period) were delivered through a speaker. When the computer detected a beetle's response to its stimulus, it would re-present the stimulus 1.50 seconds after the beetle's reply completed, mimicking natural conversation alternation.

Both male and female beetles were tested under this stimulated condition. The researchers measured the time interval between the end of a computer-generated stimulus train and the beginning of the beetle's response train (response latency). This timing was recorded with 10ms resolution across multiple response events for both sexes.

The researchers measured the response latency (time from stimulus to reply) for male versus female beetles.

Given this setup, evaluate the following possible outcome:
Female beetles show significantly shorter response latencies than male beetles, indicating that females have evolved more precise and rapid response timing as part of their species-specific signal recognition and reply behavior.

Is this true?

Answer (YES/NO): YES